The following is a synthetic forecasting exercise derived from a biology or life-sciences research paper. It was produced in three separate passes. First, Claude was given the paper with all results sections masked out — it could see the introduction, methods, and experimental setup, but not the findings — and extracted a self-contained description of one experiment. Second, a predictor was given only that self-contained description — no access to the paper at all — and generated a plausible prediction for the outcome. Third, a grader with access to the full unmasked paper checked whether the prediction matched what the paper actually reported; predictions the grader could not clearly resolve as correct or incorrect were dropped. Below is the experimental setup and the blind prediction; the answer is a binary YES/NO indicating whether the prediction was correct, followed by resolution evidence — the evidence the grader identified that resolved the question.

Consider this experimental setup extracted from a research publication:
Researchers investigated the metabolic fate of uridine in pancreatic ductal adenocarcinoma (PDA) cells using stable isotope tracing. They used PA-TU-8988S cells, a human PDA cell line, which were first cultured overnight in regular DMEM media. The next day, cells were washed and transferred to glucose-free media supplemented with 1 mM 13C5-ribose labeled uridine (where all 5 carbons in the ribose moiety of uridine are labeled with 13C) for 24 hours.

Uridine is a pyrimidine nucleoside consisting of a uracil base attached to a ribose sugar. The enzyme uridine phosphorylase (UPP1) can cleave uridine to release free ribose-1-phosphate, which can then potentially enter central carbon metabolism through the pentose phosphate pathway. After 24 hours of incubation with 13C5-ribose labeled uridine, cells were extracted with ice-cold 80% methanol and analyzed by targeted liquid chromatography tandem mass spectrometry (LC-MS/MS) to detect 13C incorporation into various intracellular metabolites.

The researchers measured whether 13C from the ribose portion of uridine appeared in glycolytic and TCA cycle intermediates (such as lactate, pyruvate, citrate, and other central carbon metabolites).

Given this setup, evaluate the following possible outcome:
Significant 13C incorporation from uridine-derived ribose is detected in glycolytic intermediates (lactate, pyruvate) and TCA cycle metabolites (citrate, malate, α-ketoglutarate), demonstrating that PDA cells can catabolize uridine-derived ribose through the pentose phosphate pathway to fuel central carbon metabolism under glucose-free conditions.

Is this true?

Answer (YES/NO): YES